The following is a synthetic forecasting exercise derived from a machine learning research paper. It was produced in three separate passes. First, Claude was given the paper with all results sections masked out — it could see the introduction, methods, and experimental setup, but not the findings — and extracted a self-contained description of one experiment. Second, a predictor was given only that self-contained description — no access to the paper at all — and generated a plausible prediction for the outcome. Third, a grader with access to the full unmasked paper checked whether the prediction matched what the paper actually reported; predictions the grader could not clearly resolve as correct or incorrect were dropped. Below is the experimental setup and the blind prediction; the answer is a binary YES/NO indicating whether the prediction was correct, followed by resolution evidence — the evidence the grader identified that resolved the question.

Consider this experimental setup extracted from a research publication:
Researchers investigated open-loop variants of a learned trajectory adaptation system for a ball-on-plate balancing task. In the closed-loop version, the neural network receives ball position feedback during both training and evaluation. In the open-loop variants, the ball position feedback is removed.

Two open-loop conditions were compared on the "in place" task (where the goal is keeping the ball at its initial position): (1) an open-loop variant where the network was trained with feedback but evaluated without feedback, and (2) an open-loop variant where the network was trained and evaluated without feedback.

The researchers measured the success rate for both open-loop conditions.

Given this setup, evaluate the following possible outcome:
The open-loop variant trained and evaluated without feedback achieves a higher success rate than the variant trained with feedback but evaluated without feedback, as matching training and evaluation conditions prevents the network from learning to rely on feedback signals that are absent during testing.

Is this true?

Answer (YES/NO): YES